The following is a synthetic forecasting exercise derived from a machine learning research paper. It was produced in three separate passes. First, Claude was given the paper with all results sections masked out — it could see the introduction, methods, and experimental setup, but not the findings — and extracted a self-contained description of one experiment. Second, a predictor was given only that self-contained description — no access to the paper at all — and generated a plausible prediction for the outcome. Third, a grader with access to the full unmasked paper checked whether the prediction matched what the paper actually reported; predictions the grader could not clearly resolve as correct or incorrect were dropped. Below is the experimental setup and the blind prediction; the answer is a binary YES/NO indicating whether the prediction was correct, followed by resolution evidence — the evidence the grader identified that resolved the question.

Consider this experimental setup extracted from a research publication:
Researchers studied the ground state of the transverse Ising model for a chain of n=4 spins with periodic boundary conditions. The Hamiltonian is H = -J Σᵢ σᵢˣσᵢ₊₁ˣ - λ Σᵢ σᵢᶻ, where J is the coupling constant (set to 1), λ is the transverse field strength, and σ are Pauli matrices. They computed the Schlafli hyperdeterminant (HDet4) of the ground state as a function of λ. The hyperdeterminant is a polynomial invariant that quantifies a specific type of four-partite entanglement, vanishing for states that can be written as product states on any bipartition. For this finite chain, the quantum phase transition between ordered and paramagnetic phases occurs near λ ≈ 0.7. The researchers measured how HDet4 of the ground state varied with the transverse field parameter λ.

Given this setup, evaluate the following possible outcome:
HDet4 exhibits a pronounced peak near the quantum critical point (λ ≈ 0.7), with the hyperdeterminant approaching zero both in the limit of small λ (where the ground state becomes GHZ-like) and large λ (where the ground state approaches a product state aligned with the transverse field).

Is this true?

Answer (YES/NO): YES